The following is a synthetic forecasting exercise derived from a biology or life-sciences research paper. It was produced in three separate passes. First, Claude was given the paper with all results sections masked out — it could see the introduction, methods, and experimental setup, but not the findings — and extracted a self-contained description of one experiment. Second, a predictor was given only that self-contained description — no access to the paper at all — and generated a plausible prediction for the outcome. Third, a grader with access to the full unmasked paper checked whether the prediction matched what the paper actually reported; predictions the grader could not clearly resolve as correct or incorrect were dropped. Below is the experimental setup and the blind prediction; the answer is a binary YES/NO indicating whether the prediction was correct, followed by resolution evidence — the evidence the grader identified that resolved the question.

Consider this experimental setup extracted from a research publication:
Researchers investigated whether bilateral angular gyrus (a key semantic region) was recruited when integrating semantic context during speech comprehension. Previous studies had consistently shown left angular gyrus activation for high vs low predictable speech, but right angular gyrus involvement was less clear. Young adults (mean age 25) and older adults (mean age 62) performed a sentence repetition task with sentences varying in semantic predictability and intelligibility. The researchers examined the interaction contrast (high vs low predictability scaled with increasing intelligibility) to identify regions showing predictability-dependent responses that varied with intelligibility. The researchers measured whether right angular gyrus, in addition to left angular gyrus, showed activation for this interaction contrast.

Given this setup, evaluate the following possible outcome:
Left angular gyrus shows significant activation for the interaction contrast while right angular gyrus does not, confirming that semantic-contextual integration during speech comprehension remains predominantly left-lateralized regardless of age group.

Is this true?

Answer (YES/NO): NO